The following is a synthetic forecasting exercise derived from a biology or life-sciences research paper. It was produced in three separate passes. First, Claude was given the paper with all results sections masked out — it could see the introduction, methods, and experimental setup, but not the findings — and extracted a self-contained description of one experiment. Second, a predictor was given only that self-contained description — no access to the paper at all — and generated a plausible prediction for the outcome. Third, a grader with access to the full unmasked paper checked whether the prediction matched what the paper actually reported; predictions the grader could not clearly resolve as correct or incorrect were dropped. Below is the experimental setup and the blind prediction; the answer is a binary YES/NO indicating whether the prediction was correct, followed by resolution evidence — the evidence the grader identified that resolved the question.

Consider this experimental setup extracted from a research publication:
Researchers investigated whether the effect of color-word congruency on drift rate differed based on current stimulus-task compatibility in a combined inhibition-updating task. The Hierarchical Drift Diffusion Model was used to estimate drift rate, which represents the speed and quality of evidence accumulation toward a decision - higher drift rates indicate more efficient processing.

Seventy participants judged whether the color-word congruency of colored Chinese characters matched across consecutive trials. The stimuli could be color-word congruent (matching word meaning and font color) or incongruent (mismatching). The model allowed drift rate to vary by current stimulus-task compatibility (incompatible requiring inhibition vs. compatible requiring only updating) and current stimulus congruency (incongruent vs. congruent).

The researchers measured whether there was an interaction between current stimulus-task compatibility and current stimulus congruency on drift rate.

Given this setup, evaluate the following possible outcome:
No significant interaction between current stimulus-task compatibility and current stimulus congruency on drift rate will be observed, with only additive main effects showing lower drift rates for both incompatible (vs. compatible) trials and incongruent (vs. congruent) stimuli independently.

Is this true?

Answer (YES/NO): NO